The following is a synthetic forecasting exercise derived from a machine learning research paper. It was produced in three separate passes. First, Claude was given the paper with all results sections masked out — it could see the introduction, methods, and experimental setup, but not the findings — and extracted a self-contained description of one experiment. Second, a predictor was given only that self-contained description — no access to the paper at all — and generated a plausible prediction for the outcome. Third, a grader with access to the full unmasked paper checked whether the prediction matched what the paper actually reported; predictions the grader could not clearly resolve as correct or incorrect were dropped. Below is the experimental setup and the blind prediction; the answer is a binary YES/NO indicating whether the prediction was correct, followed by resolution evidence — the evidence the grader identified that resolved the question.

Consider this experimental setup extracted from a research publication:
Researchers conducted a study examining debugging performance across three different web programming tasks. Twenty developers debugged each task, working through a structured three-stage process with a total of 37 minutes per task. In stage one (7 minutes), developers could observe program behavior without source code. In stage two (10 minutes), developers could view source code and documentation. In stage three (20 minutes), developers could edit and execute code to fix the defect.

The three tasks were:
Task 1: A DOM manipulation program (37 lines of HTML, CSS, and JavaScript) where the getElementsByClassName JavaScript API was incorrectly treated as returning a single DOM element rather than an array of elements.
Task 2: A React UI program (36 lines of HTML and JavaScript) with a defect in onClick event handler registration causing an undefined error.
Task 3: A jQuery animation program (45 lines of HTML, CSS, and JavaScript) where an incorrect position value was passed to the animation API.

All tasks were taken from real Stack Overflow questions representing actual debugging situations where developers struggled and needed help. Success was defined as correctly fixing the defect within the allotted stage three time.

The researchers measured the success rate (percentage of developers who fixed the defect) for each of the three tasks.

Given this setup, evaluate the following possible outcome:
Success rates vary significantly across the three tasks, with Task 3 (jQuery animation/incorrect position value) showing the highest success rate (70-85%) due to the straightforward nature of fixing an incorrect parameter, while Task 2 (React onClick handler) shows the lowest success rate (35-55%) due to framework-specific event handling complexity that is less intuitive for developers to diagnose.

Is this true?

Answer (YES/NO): NO